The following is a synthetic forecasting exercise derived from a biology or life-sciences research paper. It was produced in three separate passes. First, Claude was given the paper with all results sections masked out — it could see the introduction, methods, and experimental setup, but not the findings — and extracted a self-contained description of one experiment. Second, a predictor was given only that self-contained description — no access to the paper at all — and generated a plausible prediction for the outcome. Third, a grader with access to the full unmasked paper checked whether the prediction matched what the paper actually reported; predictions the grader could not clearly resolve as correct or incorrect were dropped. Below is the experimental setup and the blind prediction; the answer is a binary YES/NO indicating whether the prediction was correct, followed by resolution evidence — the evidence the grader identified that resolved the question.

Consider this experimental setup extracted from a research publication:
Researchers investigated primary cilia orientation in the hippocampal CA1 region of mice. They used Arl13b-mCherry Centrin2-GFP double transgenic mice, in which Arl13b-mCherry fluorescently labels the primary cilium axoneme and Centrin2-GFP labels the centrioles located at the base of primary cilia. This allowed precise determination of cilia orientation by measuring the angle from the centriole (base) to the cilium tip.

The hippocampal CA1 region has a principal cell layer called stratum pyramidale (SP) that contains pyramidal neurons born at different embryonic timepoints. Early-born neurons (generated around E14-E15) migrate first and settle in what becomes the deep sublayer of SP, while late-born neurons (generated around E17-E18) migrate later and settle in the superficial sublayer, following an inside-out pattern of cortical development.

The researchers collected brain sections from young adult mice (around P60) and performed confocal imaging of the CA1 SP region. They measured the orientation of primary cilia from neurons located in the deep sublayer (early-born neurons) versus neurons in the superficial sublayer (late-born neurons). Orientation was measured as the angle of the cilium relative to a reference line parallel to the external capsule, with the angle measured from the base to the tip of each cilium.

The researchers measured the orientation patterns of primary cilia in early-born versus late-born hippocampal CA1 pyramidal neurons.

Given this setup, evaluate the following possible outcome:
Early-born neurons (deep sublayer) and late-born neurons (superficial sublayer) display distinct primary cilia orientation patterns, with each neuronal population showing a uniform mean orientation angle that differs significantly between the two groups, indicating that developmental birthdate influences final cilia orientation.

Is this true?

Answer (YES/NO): YES